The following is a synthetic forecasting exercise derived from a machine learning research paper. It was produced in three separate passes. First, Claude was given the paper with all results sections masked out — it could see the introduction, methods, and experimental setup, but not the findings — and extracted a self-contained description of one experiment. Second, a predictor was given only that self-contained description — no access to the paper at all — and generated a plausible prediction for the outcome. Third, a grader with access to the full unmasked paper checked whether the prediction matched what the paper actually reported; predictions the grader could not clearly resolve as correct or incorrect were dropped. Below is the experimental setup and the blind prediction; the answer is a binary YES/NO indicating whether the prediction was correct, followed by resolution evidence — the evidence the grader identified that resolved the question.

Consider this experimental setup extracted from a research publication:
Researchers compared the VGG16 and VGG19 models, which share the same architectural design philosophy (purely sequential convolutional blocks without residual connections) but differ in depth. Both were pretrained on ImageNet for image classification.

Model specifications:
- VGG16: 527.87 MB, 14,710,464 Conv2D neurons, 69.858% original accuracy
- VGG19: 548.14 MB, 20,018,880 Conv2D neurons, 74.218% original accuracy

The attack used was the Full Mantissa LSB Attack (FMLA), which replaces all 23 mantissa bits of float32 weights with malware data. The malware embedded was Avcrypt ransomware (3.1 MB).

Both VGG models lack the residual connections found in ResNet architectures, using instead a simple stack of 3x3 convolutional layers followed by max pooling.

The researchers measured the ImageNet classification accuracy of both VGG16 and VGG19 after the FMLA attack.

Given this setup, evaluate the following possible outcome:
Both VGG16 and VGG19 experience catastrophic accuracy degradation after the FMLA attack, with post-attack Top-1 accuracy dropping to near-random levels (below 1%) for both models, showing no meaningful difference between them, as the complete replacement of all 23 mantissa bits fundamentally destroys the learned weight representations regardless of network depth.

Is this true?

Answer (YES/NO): NO